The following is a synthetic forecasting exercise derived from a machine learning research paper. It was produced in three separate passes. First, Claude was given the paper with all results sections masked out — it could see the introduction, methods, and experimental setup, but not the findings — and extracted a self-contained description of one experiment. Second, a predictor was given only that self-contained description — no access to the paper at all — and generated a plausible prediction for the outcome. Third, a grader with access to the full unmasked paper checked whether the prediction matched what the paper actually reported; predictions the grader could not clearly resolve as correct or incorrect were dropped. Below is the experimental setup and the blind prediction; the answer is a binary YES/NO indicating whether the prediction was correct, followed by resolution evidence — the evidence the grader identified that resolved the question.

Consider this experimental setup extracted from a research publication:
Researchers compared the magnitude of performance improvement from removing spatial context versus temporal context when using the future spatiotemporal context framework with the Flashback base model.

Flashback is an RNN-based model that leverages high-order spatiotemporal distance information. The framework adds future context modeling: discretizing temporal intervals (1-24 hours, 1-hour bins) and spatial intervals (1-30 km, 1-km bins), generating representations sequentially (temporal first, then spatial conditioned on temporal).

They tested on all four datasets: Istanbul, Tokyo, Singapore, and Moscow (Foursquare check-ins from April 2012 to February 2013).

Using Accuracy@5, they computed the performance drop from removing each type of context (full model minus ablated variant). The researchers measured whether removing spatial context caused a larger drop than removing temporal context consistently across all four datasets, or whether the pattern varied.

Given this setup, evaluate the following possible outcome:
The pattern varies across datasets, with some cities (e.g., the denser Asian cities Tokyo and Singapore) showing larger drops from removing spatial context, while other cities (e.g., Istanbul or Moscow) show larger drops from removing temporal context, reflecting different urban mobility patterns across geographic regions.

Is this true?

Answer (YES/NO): NO